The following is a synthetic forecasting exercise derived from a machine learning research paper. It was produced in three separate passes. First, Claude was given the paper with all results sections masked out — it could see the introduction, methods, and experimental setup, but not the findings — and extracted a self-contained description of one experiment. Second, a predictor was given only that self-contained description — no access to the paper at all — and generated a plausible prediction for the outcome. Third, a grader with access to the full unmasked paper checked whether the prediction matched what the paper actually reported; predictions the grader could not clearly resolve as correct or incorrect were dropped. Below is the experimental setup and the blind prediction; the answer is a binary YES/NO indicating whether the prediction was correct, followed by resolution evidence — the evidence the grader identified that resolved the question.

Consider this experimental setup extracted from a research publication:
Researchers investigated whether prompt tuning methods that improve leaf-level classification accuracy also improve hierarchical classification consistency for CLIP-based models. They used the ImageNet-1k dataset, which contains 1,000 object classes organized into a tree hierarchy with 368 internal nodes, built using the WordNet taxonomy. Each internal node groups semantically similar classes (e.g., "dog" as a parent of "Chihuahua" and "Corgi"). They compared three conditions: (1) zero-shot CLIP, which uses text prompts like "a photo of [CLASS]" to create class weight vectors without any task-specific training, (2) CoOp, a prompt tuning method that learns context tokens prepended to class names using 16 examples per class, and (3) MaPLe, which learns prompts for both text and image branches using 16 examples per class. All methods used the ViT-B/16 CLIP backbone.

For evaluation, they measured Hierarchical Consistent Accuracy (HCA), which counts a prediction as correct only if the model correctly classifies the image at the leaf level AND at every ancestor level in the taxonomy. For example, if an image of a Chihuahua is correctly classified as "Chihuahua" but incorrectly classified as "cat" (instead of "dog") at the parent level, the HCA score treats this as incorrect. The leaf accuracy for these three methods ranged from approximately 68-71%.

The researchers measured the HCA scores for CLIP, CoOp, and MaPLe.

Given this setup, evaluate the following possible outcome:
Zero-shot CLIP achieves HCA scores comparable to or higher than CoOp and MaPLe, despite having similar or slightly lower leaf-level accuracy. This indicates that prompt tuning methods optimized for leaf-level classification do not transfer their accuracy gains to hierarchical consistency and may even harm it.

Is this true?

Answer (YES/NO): NO